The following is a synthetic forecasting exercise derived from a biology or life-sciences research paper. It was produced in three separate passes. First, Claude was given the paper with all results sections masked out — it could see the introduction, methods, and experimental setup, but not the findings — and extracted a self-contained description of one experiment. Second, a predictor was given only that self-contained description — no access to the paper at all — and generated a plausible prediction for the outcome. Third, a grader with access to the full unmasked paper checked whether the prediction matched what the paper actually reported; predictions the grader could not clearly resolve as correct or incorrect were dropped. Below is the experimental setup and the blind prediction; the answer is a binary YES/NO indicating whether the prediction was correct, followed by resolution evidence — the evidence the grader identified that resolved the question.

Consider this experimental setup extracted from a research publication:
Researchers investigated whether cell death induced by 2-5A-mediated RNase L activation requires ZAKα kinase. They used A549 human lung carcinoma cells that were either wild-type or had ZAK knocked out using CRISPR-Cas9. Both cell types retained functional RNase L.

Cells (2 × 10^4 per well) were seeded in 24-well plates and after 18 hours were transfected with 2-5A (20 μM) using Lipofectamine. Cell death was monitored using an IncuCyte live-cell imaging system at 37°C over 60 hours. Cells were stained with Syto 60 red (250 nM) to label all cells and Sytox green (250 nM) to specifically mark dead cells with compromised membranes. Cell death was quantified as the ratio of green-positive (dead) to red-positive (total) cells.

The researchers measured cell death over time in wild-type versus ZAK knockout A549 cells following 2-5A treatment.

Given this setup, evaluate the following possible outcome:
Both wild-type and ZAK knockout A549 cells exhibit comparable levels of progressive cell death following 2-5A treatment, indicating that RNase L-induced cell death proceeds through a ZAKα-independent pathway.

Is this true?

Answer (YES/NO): NO